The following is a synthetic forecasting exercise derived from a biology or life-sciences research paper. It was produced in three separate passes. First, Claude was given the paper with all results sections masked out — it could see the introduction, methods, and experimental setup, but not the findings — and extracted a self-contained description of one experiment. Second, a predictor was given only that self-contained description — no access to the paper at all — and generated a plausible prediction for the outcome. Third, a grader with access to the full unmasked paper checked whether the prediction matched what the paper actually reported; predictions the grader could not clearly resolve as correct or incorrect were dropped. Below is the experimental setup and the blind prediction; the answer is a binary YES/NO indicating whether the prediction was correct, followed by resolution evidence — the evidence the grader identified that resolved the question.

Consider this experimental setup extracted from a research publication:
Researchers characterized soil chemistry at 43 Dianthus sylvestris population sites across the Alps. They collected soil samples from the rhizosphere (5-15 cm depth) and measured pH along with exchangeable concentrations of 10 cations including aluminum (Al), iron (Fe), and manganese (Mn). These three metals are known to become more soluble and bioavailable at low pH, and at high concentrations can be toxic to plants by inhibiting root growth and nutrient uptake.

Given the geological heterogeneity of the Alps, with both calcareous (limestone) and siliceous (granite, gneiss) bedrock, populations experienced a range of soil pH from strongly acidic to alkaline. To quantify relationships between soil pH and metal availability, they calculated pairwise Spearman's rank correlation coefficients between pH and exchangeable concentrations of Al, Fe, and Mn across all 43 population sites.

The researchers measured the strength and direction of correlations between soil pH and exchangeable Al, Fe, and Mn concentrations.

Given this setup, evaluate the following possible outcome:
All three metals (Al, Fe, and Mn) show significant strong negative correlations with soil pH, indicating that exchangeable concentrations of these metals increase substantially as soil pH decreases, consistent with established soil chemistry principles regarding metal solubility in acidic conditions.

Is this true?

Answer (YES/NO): YES